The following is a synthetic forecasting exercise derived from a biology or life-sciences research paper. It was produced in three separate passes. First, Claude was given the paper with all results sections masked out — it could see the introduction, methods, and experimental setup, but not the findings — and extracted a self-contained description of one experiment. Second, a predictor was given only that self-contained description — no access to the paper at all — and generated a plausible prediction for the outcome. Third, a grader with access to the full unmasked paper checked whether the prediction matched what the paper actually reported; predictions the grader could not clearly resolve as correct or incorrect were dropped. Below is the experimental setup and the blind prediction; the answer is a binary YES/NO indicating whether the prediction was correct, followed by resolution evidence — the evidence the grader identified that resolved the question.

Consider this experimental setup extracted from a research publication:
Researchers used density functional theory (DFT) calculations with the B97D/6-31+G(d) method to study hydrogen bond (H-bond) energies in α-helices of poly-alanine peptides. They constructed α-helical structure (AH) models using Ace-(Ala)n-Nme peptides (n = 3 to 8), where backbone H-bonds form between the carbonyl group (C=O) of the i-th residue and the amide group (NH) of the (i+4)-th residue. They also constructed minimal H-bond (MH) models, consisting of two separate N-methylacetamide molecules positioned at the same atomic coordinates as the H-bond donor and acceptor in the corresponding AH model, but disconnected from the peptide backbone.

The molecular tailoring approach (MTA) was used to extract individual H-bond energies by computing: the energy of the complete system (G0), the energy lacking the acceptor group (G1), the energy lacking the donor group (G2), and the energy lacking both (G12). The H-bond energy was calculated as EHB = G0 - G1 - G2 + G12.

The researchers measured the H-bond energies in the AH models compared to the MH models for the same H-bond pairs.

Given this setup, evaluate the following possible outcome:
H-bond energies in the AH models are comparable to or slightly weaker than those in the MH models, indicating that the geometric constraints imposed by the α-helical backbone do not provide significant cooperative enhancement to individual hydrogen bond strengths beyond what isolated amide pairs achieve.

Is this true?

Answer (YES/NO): NO